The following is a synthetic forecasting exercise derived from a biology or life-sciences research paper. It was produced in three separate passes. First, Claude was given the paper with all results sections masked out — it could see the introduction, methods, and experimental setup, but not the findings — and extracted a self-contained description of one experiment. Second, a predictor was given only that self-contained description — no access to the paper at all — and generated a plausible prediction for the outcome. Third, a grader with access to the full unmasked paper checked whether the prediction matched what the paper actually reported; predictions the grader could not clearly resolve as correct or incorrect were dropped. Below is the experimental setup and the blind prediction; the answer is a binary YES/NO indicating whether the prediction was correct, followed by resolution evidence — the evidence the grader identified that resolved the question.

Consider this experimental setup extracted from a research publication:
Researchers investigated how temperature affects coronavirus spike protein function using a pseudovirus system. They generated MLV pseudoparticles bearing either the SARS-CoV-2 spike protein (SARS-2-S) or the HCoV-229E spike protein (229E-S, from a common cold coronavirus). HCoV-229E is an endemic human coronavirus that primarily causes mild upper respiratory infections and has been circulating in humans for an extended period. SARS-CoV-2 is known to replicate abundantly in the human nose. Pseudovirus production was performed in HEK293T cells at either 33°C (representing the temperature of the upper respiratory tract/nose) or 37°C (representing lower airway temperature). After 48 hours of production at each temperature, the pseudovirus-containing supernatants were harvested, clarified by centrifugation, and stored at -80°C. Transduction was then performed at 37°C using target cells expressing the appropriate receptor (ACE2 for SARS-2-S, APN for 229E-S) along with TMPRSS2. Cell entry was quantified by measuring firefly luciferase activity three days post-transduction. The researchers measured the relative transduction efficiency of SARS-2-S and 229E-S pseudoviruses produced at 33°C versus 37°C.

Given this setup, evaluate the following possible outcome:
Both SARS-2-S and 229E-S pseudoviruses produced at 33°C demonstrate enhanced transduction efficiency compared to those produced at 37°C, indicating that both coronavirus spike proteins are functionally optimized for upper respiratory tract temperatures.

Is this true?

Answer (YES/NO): YES